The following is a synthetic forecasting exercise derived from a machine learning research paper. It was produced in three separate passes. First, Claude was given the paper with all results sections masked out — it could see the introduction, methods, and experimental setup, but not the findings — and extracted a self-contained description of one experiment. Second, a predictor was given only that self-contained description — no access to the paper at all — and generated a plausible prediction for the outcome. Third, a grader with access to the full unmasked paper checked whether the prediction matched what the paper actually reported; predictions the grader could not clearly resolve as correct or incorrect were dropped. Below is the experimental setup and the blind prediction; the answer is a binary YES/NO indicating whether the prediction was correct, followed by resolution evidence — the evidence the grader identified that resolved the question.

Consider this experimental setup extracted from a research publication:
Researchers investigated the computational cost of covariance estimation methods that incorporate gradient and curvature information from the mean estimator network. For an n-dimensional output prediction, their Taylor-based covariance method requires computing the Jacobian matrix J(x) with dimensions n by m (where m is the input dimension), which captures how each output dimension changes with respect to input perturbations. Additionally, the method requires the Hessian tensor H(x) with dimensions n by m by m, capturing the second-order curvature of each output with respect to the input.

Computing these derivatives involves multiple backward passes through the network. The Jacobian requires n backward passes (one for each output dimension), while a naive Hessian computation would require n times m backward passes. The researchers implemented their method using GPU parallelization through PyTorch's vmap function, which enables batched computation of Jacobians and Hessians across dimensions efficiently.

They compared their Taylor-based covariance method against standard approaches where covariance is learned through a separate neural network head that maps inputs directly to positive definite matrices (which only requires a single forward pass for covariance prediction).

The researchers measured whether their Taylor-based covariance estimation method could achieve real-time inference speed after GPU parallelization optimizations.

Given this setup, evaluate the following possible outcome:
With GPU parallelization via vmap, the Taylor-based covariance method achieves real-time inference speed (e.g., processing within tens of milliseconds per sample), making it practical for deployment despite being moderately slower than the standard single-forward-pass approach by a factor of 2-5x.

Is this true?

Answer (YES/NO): NO